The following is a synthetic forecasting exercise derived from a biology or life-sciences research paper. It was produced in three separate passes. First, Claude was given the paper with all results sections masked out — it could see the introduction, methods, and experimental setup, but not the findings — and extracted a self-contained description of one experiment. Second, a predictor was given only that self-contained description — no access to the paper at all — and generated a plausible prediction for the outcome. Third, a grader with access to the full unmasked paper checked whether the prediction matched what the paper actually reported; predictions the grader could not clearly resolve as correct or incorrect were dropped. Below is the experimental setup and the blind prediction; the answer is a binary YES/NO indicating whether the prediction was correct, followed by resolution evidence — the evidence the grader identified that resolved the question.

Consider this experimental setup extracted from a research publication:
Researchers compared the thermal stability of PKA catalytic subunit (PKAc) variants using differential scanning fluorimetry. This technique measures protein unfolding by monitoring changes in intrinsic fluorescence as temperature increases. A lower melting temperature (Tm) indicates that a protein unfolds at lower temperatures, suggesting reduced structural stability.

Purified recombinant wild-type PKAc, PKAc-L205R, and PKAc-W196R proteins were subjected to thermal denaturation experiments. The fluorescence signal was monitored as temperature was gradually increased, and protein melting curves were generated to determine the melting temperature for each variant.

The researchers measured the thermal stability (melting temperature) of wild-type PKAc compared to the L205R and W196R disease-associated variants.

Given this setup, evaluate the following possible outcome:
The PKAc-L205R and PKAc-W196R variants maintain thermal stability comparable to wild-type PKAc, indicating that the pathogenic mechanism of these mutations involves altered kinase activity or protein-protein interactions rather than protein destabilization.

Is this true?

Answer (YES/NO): NO